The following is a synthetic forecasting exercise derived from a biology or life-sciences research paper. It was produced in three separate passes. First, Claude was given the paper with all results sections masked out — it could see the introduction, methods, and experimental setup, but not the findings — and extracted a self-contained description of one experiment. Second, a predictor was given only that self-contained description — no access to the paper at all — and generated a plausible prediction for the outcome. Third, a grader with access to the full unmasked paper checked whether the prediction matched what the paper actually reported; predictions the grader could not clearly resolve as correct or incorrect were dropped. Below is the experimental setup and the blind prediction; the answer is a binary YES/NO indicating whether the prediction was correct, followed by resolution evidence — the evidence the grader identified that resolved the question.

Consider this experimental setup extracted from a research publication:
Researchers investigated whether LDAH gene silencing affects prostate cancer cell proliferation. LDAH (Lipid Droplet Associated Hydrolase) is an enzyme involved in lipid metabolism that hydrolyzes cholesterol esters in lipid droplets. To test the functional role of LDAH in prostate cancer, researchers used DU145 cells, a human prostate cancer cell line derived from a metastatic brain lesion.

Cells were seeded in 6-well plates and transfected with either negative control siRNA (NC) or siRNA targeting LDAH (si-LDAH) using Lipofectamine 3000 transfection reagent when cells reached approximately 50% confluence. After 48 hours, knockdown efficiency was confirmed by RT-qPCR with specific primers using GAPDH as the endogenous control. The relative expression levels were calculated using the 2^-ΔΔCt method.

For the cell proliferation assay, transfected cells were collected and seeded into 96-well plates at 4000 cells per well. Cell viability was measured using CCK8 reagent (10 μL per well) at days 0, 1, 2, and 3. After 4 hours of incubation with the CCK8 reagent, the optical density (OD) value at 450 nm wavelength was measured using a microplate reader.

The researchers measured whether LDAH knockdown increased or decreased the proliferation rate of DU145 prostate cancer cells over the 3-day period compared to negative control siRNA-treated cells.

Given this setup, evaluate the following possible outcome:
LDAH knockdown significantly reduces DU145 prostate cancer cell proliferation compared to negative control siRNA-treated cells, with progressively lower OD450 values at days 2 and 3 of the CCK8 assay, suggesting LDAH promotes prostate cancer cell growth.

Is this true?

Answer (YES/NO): YES